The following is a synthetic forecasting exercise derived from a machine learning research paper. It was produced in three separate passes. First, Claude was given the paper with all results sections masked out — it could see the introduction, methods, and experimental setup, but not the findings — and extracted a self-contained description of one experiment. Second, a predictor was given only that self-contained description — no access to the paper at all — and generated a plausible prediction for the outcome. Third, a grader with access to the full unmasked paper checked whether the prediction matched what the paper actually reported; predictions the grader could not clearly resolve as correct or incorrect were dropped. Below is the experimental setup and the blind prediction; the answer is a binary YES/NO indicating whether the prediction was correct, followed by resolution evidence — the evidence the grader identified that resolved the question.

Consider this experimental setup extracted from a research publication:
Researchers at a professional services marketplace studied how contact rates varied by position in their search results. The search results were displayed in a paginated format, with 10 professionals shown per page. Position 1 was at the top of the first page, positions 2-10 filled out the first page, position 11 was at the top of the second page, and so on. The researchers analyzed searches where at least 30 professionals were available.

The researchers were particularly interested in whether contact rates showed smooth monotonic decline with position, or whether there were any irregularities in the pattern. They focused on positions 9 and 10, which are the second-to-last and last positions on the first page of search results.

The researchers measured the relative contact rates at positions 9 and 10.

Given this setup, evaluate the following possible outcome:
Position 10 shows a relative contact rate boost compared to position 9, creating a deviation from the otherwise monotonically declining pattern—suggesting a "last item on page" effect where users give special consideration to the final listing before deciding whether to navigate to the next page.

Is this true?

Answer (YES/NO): YES